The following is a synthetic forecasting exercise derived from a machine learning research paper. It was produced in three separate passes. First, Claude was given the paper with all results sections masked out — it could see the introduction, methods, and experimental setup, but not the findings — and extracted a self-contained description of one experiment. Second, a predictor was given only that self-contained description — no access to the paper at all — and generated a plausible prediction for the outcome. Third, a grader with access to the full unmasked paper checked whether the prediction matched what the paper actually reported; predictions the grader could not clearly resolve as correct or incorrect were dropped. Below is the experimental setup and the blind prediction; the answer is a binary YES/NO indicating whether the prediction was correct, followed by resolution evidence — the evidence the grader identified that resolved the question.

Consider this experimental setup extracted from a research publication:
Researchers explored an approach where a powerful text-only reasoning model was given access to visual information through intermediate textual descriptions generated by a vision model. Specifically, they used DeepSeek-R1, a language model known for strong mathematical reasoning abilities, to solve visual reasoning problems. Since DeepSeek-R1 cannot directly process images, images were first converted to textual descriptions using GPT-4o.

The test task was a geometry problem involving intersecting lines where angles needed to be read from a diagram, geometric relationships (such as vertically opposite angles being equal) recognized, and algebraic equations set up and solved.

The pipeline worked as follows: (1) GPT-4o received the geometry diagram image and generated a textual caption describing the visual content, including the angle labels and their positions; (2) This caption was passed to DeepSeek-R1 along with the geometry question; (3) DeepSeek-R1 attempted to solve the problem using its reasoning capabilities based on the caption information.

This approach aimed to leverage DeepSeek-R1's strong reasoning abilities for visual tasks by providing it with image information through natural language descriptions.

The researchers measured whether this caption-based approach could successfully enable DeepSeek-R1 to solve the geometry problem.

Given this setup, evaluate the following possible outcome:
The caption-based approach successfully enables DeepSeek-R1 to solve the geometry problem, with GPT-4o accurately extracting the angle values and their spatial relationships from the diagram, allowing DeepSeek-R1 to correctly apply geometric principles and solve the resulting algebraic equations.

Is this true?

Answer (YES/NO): NO